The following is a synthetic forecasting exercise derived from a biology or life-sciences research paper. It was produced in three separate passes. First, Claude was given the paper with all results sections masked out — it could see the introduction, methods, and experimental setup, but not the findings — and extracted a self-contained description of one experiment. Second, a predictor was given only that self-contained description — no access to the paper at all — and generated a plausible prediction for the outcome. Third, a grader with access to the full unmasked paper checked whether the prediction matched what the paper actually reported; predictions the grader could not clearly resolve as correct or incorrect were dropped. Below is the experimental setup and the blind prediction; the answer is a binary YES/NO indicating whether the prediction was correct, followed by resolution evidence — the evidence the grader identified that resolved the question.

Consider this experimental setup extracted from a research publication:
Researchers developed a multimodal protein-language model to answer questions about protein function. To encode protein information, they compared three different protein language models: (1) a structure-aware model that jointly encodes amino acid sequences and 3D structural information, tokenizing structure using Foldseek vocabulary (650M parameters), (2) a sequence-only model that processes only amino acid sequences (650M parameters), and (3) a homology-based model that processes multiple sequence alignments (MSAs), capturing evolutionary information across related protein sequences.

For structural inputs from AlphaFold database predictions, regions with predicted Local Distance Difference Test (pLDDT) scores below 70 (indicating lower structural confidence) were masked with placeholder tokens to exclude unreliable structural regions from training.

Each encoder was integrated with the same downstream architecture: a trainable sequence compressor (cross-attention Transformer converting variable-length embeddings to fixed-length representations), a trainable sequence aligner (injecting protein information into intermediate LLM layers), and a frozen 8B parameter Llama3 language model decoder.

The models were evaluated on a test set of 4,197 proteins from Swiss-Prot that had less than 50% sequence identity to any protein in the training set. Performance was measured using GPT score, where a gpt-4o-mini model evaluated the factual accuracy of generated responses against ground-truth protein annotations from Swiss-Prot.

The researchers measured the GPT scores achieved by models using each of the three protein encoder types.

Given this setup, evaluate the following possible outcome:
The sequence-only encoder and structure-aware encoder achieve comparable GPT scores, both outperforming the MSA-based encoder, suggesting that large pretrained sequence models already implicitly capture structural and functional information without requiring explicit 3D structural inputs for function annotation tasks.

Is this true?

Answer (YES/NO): NO